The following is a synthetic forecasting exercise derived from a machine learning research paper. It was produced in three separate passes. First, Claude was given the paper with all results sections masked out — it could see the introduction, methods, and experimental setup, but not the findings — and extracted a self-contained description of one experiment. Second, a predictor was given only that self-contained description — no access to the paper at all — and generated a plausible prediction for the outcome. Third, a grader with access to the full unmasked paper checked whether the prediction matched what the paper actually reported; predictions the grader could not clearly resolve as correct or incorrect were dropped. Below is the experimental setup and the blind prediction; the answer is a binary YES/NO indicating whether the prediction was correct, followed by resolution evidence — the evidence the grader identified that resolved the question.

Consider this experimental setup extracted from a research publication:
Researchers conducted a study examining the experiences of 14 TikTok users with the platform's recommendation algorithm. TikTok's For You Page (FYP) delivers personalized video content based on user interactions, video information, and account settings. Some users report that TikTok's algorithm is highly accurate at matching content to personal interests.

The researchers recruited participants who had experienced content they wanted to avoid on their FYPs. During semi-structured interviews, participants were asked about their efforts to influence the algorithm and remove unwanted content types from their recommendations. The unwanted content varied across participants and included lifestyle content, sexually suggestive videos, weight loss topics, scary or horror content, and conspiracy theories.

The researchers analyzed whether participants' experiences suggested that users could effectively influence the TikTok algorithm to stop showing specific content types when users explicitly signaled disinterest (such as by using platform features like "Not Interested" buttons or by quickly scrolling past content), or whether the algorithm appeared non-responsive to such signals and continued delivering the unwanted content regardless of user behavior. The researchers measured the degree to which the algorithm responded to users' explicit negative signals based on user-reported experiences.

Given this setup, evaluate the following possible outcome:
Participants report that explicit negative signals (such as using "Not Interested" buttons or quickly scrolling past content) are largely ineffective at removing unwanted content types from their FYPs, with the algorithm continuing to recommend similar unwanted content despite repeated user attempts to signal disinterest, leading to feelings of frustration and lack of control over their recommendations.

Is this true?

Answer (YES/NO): YES